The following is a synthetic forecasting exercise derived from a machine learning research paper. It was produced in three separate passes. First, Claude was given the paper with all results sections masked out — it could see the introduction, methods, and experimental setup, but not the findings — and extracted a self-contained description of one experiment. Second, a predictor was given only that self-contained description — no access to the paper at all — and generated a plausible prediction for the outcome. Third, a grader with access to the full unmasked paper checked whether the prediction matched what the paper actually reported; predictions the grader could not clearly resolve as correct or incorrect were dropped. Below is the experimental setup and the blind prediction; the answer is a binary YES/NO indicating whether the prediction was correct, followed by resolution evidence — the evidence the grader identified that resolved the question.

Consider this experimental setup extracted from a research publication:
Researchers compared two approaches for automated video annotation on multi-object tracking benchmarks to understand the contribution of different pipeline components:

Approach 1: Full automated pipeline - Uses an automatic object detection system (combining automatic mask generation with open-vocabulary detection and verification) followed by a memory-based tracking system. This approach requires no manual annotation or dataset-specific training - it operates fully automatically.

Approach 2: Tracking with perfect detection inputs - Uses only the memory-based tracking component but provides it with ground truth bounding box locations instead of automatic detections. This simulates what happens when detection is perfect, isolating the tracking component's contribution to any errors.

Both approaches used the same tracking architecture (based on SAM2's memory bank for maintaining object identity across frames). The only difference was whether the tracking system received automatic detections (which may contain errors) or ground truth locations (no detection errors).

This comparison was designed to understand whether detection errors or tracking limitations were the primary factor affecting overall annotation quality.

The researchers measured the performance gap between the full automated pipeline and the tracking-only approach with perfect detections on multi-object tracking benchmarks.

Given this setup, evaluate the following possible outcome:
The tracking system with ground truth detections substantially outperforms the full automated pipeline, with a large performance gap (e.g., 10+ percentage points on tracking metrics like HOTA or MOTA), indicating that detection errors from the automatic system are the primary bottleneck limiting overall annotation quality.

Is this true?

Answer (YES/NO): YES